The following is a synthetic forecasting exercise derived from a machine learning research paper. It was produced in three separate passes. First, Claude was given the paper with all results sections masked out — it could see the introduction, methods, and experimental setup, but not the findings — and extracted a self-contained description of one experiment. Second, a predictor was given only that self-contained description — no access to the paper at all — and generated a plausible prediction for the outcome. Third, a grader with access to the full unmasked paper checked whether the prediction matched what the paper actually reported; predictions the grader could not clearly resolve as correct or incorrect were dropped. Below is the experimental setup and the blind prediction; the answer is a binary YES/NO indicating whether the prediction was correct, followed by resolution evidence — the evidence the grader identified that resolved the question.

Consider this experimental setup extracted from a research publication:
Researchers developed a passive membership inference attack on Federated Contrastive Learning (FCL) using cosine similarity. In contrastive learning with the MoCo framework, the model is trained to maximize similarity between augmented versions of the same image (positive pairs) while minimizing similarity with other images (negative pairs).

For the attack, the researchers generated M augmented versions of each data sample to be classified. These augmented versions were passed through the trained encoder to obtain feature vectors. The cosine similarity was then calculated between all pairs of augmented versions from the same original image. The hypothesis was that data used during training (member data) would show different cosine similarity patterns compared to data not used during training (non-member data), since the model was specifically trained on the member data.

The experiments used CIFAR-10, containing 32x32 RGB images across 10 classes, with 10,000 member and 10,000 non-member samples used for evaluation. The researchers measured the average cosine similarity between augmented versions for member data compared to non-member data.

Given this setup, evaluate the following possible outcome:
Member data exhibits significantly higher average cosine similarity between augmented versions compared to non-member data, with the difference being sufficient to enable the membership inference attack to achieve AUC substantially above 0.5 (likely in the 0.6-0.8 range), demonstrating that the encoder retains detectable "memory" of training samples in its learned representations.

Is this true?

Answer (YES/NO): NO